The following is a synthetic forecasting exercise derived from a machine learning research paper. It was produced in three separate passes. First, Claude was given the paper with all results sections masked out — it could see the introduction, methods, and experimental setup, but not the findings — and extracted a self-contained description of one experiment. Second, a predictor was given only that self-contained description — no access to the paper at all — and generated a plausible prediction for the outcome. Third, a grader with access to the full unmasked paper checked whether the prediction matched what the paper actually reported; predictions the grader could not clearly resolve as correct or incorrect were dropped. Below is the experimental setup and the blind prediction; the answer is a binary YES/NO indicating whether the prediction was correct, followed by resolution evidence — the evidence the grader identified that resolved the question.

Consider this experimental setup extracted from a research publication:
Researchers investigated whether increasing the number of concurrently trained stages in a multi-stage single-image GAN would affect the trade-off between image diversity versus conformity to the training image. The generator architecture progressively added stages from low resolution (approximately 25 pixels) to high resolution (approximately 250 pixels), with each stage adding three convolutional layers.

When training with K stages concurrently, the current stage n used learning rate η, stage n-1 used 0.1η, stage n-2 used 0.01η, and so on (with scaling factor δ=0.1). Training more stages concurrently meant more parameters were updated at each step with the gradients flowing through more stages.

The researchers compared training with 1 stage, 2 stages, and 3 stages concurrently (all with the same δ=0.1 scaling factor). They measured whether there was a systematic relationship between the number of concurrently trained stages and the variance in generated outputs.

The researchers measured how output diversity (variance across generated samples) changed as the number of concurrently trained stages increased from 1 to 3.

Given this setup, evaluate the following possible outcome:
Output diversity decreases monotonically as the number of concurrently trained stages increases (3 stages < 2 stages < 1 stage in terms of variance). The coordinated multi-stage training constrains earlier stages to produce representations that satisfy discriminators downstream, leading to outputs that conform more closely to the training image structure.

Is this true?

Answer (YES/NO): YES